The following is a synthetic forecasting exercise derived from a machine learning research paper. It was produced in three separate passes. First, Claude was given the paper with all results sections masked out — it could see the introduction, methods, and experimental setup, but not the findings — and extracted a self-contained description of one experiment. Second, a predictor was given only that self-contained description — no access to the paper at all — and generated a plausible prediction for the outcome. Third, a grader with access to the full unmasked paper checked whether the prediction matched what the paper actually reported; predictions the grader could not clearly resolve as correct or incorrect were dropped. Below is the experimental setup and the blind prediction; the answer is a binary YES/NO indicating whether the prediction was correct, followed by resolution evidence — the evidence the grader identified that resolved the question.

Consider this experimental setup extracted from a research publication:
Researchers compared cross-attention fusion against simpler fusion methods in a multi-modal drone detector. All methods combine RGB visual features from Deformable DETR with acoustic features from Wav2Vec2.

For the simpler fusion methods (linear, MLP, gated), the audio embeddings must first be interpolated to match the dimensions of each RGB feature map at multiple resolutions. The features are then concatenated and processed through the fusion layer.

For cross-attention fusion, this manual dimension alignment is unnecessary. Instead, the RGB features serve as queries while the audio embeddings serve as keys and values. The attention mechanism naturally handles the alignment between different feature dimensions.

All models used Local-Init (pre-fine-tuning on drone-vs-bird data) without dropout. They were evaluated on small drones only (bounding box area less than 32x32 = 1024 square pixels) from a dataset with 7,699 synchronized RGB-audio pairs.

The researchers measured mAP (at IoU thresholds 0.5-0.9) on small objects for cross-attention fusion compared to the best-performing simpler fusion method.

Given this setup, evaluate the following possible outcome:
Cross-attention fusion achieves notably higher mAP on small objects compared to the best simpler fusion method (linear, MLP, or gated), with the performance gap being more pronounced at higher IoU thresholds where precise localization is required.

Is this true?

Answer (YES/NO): NO